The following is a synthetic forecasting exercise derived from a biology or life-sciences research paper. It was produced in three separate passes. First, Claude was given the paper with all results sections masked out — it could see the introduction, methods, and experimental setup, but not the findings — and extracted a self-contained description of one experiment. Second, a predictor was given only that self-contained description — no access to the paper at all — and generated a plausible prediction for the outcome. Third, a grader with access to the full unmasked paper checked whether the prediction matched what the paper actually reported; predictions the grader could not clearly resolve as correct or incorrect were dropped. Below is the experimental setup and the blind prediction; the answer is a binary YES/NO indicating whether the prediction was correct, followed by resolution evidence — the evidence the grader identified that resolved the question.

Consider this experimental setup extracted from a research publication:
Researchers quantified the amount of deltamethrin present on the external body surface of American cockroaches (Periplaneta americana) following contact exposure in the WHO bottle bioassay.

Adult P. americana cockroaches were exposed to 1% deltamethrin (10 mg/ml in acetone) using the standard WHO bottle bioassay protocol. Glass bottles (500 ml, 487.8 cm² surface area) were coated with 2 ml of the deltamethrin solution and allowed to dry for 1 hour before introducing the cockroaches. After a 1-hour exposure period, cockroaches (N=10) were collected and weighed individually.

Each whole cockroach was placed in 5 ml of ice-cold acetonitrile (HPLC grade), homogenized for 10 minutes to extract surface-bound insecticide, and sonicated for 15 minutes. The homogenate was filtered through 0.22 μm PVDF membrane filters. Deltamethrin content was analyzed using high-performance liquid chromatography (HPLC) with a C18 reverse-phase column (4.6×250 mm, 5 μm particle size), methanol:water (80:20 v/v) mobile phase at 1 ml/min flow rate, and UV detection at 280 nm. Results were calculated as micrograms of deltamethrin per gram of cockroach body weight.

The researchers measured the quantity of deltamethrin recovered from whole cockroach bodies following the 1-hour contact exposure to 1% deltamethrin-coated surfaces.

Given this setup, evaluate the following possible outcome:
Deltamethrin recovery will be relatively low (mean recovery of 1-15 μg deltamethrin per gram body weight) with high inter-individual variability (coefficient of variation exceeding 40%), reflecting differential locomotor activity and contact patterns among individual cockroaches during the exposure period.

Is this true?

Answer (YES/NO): NO